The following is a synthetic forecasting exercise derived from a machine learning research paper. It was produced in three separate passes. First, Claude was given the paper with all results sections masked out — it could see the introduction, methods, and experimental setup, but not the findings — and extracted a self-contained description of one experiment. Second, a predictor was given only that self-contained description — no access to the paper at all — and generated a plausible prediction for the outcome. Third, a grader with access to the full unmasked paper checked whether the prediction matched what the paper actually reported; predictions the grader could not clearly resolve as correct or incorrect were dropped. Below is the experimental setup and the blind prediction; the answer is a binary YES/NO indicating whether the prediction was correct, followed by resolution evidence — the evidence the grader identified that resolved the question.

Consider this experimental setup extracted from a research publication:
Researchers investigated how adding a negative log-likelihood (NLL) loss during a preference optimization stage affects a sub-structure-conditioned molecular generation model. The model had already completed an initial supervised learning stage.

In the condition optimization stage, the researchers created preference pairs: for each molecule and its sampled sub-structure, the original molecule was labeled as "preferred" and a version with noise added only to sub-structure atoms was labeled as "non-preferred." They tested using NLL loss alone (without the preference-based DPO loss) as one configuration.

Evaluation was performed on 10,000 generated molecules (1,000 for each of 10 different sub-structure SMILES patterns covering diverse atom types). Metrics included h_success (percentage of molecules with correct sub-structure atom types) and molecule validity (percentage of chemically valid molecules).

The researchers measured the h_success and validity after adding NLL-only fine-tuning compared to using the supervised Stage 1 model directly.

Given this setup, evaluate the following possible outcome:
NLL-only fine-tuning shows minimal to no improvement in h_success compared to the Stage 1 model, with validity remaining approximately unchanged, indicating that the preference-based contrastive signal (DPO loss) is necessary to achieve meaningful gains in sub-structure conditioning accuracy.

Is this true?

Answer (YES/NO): NO